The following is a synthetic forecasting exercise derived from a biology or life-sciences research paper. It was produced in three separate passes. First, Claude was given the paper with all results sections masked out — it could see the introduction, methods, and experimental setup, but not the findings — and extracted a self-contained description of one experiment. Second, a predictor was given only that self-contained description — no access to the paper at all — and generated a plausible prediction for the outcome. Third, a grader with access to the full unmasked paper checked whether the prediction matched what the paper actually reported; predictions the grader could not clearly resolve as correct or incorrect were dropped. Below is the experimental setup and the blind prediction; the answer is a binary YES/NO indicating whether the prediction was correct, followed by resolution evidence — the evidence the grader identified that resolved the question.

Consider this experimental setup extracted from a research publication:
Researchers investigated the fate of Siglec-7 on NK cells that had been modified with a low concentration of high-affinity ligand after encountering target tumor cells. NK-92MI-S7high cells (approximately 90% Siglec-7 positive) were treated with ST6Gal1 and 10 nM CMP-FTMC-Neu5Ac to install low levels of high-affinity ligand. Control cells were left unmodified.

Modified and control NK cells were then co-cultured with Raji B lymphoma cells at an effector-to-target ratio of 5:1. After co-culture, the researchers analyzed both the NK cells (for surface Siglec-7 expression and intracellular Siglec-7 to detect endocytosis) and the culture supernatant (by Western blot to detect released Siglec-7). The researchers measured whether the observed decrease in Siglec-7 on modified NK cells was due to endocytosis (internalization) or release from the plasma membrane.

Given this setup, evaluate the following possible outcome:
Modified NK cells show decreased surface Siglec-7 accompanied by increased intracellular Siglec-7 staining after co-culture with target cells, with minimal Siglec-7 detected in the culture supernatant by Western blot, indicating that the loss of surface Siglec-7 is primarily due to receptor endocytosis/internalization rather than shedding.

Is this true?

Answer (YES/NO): NO